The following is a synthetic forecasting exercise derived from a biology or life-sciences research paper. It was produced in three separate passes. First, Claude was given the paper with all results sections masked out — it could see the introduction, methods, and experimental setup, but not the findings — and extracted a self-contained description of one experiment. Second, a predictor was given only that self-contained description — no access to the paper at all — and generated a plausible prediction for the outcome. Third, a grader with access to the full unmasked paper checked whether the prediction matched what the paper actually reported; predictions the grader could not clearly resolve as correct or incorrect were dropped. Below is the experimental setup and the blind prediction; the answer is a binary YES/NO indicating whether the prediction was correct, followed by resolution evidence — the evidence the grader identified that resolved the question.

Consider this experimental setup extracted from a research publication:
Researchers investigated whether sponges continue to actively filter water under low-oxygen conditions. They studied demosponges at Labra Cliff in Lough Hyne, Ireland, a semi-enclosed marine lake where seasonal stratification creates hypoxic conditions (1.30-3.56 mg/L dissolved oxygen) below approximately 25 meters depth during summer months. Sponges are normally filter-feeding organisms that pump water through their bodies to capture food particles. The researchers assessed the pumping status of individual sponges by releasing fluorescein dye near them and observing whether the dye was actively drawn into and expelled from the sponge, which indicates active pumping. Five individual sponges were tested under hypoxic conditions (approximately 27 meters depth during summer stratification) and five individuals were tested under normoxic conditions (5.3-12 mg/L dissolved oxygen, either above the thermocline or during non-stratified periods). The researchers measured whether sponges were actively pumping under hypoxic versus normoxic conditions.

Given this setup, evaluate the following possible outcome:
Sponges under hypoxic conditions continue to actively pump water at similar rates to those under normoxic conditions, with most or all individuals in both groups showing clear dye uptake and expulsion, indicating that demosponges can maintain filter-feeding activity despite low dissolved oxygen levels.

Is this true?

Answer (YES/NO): YES